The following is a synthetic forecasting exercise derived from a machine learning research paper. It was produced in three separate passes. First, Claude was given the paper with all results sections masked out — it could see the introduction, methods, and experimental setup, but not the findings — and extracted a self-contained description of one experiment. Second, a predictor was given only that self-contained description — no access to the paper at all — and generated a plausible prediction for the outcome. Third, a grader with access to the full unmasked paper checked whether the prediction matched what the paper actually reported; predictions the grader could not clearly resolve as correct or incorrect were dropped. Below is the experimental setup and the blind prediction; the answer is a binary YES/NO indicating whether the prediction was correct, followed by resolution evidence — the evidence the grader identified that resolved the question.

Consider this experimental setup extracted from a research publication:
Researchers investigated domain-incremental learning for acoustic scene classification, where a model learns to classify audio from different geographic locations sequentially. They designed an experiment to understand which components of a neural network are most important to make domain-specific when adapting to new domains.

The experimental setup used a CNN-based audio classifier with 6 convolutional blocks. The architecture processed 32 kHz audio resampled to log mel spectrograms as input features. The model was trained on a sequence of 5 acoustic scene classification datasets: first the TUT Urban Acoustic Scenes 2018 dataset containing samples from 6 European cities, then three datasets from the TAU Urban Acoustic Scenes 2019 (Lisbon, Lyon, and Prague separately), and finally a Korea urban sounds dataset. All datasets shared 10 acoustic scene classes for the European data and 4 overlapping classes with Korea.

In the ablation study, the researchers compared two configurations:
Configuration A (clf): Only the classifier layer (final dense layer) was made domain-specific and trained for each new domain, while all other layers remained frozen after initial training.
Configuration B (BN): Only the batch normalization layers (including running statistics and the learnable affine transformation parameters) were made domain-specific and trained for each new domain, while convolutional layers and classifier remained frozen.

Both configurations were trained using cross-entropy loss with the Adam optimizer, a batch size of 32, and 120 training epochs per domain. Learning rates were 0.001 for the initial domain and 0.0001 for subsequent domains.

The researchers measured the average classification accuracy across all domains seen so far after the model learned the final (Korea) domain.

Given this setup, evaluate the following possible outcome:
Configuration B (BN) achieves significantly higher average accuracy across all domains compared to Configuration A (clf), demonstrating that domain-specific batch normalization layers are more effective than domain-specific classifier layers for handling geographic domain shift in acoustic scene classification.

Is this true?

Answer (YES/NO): YES